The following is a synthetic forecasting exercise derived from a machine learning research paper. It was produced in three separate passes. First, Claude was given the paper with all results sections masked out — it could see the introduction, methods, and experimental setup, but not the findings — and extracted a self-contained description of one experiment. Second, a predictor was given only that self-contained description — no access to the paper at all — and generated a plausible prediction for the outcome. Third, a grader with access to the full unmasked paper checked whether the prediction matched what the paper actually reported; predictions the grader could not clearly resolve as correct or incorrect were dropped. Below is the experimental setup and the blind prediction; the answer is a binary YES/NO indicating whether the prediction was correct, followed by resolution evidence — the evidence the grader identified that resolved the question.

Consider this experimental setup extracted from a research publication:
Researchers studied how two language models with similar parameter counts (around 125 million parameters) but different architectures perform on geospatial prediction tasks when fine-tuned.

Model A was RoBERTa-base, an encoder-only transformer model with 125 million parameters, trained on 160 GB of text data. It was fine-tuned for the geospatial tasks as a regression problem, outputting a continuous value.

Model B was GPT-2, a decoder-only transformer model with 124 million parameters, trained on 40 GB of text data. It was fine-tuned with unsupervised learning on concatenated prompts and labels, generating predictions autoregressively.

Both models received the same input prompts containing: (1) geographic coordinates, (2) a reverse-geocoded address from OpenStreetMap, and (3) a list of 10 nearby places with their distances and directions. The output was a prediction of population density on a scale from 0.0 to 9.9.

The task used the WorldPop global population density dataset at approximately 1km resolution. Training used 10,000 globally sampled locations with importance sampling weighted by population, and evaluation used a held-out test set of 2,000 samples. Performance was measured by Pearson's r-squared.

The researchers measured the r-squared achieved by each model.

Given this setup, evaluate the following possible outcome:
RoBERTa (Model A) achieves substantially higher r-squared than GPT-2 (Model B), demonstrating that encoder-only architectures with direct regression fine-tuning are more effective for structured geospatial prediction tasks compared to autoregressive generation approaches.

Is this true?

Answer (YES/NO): YES